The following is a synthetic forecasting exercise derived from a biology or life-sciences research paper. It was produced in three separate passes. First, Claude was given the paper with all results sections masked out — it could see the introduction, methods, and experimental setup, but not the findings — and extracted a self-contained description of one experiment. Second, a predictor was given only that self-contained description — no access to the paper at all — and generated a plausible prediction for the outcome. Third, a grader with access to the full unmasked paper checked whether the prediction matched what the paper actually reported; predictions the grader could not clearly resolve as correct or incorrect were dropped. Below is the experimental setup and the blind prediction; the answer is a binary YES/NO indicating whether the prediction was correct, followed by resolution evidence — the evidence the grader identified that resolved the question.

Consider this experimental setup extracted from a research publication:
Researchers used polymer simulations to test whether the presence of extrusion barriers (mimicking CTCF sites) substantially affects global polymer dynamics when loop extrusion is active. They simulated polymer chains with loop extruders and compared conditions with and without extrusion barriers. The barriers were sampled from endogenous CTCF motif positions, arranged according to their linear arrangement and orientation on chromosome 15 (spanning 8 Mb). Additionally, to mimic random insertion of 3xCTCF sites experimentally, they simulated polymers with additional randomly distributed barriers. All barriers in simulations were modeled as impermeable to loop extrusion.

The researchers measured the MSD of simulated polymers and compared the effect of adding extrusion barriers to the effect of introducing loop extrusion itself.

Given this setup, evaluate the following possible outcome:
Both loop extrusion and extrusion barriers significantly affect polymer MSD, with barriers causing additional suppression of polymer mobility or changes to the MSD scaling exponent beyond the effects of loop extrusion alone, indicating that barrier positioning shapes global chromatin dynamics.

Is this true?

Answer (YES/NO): NO